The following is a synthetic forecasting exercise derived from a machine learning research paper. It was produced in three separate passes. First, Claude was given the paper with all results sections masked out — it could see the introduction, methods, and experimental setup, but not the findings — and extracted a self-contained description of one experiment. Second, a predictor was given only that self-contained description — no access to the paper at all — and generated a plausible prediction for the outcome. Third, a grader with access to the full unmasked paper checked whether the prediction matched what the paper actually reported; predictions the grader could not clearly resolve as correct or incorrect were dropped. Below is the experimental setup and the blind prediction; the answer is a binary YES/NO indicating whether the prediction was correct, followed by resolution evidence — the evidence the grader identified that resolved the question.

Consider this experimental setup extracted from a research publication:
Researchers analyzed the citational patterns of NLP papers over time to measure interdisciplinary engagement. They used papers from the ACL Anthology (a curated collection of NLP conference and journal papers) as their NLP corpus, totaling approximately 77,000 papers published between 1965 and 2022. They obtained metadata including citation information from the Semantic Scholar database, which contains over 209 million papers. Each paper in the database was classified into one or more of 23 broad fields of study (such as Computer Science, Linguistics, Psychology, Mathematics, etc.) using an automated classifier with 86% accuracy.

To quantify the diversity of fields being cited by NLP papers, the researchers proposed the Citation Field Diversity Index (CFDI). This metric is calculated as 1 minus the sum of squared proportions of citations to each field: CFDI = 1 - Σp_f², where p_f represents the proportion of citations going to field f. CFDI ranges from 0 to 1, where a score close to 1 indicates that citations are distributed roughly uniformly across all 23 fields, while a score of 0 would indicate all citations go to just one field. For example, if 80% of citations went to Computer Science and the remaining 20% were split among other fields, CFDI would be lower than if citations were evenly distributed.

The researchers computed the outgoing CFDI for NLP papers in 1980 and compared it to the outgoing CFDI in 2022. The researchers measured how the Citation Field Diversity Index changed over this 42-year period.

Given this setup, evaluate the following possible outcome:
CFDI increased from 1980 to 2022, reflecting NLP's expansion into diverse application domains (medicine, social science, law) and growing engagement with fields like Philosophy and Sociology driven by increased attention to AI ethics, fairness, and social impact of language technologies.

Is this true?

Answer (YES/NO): NO